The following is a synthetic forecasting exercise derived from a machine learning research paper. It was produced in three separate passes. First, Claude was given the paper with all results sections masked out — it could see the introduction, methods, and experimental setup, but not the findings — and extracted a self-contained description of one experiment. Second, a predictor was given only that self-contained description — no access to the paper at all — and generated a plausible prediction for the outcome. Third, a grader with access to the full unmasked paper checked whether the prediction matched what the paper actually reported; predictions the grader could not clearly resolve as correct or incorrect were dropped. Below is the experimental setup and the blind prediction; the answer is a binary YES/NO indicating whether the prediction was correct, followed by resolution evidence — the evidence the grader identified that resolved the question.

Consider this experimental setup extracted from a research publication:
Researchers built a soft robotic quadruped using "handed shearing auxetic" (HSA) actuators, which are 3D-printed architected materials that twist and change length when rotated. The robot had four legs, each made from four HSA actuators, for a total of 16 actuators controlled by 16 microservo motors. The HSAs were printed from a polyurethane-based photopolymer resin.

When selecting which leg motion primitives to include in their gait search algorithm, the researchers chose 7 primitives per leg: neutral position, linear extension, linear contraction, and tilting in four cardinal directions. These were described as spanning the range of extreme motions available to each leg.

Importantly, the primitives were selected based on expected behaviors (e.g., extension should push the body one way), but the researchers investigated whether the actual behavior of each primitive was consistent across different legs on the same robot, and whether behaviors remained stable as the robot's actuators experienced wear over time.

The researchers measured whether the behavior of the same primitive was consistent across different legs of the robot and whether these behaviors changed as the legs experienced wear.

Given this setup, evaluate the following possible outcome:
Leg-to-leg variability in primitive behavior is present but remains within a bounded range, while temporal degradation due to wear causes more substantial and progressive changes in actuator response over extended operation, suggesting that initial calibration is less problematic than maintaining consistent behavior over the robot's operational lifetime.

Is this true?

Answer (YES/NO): NO